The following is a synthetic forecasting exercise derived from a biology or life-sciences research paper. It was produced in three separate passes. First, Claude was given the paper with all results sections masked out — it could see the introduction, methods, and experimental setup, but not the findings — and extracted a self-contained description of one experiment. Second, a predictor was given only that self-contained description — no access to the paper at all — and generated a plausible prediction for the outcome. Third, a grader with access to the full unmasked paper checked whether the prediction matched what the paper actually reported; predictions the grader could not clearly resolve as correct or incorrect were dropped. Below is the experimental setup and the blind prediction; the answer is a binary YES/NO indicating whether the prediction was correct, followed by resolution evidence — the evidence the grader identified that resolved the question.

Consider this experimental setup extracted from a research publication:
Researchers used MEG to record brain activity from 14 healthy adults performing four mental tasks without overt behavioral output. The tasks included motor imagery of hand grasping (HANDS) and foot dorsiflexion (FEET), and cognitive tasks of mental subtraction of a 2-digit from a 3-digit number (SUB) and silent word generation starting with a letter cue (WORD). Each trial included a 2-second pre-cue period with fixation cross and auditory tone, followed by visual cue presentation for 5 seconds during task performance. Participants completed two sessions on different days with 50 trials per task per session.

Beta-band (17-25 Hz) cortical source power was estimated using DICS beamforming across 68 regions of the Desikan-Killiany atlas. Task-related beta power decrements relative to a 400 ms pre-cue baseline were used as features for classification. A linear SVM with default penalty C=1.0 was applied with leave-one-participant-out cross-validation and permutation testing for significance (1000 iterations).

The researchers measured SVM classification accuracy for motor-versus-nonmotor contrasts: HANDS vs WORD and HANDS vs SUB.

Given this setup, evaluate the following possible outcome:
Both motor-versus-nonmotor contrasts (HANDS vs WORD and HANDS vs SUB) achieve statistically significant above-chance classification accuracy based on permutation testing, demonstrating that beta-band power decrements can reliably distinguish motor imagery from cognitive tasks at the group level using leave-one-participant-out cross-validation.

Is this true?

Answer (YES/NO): YES